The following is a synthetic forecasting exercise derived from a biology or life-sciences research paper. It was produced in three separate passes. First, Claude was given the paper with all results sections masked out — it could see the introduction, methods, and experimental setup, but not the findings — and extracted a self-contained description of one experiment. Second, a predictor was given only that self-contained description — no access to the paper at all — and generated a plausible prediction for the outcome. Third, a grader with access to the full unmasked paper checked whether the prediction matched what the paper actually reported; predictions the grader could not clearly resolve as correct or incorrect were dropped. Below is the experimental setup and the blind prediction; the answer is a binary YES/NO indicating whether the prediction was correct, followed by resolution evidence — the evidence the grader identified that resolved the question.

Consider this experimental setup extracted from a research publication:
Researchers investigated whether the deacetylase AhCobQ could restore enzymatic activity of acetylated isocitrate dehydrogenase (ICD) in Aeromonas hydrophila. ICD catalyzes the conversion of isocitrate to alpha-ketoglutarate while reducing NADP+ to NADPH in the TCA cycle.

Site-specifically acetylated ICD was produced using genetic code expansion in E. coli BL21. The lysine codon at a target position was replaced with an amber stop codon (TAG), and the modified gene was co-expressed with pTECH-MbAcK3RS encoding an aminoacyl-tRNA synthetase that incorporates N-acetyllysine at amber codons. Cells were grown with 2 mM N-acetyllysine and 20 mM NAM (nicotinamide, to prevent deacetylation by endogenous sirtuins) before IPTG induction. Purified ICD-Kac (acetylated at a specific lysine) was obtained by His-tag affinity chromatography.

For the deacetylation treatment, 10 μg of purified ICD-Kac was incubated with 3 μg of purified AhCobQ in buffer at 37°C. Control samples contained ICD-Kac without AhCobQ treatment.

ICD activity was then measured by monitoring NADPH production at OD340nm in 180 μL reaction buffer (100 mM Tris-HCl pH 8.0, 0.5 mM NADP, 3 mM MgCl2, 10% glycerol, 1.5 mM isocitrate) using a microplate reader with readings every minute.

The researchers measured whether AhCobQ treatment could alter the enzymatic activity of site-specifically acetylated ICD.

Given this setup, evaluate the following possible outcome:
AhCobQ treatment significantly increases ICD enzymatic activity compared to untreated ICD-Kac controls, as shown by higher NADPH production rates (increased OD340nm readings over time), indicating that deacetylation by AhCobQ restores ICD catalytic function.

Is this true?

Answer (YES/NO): YES